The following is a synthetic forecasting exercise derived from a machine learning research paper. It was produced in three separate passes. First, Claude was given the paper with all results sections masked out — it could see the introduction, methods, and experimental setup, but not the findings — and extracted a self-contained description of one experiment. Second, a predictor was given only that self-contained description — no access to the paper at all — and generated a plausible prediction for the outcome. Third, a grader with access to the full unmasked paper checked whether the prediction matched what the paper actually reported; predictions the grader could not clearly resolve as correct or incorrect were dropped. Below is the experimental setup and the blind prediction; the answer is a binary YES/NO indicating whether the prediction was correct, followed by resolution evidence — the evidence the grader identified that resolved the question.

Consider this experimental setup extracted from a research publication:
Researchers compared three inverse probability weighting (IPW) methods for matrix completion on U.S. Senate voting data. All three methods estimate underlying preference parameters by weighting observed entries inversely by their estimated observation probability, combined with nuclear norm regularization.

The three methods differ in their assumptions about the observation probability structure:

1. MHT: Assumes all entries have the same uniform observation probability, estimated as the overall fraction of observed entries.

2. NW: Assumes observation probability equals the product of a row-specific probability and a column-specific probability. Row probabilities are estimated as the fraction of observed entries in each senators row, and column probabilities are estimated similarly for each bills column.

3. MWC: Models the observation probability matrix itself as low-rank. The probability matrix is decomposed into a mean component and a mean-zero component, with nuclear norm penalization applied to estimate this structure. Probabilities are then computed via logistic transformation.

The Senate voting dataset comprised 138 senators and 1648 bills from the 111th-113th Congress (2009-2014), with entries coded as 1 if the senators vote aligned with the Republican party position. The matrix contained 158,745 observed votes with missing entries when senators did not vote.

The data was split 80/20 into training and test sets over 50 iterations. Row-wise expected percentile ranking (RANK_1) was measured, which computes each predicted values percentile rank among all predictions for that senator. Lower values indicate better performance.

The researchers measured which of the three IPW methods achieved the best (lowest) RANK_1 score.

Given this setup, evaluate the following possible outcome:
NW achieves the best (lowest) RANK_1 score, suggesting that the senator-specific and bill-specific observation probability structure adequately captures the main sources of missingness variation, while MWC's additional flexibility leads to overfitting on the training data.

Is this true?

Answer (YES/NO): YES